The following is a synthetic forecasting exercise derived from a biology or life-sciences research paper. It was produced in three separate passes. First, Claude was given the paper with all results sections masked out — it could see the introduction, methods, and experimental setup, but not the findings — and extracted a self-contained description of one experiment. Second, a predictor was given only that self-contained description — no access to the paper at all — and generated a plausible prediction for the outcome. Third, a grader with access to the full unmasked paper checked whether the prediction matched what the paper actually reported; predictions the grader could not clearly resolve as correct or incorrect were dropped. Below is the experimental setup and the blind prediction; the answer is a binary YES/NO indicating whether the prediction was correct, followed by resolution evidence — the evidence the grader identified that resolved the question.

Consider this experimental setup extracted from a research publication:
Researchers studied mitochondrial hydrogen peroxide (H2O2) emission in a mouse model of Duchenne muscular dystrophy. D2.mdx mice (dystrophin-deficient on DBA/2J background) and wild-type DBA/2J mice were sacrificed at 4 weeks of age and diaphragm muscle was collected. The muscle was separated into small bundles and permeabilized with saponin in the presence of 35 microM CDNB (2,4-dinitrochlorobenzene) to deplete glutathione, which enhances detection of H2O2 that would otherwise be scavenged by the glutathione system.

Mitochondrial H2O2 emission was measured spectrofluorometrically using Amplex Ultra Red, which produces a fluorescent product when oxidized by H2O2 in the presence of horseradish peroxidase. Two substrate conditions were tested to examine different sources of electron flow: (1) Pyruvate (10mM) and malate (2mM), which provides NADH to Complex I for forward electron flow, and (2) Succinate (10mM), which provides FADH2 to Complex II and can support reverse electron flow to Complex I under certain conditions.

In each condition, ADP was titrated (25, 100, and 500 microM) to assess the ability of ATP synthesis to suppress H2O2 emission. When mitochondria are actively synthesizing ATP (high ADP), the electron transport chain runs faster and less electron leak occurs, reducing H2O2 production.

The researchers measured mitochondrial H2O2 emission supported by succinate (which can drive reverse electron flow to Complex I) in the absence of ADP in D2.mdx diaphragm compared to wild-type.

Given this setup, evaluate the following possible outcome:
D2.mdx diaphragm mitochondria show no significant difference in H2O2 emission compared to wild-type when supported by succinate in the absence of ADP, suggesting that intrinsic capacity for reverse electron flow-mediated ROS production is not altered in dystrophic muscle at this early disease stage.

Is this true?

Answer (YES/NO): NO